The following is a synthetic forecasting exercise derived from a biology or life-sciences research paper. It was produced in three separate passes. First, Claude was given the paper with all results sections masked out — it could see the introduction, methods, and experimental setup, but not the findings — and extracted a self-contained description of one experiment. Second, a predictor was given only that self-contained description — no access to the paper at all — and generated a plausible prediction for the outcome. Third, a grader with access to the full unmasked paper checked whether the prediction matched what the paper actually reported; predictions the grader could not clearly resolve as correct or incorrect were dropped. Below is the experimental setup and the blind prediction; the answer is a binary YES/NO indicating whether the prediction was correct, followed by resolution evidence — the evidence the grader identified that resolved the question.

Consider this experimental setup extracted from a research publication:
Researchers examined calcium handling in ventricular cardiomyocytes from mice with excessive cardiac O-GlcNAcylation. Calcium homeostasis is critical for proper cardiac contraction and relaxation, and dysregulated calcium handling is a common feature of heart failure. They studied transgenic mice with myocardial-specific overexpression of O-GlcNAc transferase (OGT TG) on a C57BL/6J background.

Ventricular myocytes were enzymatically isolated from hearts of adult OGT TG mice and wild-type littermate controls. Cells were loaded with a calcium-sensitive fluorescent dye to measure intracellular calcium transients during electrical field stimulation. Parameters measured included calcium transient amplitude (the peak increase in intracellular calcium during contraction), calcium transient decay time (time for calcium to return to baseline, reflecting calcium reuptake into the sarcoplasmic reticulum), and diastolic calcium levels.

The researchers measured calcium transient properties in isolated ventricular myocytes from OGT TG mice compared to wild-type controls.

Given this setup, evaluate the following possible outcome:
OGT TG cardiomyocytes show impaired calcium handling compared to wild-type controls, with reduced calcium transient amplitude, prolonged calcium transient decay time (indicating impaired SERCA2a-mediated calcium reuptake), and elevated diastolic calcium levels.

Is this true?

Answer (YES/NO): NO